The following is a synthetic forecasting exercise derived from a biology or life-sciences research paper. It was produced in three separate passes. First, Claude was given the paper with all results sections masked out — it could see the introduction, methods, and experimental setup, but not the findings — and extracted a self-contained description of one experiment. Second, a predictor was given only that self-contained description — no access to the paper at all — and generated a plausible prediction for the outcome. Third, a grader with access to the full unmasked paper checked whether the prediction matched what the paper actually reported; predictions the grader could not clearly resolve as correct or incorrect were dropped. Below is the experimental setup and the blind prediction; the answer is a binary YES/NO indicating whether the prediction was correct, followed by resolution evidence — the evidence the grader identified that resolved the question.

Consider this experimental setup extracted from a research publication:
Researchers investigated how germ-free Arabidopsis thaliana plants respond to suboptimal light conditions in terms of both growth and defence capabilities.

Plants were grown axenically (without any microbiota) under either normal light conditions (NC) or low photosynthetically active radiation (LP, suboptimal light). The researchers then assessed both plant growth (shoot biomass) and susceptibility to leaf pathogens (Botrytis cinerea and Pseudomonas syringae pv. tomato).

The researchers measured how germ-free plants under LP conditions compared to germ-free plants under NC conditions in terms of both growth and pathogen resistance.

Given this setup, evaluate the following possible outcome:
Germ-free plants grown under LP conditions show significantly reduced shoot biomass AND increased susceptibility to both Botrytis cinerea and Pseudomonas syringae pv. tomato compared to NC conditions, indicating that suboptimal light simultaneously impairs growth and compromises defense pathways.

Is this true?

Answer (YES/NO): YES